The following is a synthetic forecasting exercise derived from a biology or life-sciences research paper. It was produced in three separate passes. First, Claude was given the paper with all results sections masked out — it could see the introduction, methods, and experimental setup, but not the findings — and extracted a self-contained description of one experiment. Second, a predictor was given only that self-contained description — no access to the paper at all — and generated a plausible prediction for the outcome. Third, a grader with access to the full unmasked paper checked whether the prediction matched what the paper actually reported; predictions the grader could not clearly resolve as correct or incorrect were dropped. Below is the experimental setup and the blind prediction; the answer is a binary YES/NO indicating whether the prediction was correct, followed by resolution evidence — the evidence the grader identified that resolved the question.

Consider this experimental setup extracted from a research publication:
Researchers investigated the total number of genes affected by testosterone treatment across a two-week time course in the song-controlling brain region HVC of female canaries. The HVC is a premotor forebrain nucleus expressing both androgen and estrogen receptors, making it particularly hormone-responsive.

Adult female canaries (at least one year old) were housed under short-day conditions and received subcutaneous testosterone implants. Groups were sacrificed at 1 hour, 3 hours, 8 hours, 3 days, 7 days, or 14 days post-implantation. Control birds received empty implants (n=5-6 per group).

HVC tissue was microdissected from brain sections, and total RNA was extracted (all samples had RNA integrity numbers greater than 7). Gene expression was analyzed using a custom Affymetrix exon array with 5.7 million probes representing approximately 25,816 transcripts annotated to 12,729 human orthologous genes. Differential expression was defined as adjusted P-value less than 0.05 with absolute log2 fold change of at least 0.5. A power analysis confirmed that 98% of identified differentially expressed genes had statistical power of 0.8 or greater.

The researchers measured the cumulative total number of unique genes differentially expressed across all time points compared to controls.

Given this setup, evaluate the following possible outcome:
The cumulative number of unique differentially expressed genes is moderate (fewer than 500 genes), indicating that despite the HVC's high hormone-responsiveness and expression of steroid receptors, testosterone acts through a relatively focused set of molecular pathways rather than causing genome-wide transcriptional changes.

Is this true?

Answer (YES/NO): NO